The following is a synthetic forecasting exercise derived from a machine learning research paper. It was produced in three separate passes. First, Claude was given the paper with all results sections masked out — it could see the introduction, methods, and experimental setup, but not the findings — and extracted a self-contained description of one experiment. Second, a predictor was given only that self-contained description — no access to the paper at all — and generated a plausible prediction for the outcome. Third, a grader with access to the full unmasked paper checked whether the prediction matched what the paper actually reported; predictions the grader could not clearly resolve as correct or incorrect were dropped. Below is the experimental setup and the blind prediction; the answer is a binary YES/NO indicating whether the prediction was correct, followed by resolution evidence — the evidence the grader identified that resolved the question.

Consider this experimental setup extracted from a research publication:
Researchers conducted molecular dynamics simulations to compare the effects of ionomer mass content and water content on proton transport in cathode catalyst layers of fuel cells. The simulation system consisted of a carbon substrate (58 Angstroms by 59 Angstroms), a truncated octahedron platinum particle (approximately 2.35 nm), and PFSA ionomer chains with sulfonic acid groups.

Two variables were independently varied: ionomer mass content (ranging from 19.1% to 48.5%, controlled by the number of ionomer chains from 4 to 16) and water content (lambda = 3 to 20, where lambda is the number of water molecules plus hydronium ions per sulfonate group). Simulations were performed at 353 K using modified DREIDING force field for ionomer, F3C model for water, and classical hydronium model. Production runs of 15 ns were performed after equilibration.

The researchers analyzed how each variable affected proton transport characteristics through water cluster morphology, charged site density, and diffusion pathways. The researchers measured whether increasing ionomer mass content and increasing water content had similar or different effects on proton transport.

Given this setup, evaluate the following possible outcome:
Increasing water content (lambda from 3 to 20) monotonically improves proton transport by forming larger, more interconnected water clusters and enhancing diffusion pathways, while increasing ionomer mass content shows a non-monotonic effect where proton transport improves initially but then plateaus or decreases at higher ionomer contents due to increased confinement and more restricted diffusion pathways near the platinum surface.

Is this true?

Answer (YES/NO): YES